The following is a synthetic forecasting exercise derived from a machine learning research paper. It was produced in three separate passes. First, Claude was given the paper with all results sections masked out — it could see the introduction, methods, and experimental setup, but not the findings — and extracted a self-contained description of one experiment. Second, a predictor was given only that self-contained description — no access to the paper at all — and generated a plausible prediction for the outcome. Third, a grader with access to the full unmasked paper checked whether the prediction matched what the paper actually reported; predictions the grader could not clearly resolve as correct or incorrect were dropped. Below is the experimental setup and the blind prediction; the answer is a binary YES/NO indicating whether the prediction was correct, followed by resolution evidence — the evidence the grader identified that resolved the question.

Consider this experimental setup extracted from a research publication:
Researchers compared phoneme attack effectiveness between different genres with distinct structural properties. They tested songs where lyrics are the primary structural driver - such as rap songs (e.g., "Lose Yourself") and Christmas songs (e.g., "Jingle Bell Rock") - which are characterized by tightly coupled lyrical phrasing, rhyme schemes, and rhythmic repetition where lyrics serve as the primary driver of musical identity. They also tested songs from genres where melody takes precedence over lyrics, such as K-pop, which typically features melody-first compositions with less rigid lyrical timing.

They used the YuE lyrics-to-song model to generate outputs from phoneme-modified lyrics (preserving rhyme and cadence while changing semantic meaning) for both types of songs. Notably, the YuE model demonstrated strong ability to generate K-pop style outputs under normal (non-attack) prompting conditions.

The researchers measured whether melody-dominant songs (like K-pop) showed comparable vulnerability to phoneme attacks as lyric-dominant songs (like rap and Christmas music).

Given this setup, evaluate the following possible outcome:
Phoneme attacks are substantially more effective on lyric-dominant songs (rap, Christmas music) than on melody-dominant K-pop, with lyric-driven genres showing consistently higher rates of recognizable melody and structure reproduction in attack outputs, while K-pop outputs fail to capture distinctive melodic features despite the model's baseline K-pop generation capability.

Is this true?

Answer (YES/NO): YES